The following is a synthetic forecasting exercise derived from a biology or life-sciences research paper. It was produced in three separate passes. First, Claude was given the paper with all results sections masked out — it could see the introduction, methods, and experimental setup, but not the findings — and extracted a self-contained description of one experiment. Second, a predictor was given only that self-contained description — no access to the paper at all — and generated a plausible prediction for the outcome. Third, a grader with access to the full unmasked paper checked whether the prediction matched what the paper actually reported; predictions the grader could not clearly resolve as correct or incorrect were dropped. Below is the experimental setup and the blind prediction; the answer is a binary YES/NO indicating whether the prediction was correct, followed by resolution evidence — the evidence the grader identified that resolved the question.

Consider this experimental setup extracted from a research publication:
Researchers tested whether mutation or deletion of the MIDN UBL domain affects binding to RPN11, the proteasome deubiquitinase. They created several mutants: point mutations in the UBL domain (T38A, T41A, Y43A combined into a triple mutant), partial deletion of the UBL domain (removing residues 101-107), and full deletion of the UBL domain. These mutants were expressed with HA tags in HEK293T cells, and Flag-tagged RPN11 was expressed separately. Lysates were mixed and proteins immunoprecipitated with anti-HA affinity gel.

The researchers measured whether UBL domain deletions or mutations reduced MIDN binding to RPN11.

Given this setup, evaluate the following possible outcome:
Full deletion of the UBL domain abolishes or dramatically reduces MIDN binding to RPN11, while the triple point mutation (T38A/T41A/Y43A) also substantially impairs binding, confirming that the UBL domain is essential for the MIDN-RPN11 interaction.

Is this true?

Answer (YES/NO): NO